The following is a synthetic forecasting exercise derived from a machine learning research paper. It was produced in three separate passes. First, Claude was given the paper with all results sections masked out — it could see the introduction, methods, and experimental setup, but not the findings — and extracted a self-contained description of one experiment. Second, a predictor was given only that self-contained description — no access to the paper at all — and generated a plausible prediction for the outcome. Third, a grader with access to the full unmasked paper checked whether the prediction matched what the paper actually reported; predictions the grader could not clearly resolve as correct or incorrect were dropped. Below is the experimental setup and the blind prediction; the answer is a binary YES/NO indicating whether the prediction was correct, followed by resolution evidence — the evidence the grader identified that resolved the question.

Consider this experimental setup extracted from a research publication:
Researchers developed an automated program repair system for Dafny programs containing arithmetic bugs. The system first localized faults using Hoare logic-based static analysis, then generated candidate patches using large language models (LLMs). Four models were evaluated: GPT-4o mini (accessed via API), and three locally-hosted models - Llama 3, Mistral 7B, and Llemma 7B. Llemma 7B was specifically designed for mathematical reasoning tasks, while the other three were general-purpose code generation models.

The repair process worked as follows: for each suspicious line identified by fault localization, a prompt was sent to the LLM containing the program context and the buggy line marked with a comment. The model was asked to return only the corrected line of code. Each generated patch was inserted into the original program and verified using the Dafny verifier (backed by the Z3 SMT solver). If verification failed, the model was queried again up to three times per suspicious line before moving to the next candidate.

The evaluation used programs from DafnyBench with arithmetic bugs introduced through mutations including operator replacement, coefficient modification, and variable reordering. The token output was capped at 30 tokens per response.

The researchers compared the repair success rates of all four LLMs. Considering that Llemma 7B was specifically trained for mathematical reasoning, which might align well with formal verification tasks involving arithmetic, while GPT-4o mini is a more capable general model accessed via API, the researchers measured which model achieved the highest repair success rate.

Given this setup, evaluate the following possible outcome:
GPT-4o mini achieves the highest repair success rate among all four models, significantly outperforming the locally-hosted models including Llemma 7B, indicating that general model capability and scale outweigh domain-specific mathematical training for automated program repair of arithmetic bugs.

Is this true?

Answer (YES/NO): YES